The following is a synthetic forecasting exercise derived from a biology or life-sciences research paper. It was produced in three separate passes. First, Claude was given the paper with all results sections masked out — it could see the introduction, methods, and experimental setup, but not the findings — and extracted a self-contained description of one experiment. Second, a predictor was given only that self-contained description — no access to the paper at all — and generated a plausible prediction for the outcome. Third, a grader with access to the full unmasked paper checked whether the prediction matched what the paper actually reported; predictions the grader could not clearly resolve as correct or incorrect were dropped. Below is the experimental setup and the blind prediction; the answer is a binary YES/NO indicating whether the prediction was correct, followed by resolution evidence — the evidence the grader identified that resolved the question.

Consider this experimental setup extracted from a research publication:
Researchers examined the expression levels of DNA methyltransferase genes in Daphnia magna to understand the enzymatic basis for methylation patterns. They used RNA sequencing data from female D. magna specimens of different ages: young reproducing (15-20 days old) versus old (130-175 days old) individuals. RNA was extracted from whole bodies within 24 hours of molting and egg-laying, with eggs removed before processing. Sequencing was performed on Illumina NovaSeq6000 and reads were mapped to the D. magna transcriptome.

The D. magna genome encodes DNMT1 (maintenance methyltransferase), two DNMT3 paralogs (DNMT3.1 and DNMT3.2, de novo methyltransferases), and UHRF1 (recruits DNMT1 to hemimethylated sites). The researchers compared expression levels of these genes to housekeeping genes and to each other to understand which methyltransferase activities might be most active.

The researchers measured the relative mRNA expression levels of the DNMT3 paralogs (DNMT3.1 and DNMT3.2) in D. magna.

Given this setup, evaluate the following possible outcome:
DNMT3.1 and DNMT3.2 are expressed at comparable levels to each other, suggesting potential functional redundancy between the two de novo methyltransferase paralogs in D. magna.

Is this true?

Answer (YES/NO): NO